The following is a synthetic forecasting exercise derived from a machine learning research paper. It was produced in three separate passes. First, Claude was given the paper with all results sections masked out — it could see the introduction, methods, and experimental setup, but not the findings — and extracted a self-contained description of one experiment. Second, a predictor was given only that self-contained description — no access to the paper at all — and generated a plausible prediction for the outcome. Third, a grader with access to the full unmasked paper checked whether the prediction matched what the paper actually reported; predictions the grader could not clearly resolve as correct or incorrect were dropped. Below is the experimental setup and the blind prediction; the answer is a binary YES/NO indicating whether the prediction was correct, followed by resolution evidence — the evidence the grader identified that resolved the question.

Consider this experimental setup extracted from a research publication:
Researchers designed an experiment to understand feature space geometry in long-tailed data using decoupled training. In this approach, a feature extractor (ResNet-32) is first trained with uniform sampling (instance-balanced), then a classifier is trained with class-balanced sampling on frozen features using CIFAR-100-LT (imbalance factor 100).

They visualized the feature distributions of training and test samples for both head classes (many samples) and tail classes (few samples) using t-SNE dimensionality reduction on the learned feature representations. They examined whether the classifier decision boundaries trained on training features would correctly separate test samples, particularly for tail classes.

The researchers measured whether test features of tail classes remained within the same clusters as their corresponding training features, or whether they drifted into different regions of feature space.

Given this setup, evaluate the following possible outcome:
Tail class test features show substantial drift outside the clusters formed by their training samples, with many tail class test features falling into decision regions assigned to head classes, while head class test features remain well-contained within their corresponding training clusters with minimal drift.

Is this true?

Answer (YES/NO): YES